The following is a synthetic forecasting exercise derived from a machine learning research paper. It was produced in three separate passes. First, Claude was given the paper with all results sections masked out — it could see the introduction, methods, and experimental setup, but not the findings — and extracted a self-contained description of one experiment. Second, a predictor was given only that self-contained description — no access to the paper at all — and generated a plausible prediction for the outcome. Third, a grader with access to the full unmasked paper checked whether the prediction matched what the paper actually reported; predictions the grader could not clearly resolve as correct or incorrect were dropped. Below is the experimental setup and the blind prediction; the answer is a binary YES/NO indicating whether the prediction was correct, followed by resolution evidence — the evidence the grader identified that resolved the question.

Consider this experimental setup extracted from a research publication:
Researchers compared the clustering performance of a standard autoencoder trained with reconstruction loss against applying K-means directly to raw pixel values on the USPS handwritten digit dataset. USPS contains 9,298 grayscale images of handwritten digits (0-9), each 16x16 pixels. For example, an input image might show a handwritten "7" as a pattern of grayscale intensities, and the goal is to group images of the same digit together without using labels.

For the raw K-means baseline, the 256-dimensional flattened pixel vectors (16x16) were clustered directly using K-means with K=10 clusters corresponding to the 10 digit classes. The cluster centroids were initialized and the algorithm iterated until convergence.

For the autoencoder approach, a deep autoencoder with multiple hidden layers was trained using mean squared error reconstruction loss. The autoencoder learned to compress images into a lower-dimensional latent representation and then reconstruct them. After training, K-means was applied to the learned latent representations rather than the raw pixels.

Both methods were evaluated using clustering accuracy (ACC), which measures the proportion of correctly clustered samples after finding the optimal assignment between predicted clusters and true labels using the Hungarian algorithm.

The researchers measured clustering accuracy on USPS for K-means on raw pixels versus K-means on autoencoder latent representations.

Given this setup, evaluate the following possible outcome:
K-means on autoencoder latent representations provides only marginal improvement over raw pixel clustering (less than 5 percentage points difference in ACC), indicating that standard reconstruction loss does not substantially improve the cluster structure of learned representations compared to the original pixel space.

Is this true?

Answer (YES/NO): NO